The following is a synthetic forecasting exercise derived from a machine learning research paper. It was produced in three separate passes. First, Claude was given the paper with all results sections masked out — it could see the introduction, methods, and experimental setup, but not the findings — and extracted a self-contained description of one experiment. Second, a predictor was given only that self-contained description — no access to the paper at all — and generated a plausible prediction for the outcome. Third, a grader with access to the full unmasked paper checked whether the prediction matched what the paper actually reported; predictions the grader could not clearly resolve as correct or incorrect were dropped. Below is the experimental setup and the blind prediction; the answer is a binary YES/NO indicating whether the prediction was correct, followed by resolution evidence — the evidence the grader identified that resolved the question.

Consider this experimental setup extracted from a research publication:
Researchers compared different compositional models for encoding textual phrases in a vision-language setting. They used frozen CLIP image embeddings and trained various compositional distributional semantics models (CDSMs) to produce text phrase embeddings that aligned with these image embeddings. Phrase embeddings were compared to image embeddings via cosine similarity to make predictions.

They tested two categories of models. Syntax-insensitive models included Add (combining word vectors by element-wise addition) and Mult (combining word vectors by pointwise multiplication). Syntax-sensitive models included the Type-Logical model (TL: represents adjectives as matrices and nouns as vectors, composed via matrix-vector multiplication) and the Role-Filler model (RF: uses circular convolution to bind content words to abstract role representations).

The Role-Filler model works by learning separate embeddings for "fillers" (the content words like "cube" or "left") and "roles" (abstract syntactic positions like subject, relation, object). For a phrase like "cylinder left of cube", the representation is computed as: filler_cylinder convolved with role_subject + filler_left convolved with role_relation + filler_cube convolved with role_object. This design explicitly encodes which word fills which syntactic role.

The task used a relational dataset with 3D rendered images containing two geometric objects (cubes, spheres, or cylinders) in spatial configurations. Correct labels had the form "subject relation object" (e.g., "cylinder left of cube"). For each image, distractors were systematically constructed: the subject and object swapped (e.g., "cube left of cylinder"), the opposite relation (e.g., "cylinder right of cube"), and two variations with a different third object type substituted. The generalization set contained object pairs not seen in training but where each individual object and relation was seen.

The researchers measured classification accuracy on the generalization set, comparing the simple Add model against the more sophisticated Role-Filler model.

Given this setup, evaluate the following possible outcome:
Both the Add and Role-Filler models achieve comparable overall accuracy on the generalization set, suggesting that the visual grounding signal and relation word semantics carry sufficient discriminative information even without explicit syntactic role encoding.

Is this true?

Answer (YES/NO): NO